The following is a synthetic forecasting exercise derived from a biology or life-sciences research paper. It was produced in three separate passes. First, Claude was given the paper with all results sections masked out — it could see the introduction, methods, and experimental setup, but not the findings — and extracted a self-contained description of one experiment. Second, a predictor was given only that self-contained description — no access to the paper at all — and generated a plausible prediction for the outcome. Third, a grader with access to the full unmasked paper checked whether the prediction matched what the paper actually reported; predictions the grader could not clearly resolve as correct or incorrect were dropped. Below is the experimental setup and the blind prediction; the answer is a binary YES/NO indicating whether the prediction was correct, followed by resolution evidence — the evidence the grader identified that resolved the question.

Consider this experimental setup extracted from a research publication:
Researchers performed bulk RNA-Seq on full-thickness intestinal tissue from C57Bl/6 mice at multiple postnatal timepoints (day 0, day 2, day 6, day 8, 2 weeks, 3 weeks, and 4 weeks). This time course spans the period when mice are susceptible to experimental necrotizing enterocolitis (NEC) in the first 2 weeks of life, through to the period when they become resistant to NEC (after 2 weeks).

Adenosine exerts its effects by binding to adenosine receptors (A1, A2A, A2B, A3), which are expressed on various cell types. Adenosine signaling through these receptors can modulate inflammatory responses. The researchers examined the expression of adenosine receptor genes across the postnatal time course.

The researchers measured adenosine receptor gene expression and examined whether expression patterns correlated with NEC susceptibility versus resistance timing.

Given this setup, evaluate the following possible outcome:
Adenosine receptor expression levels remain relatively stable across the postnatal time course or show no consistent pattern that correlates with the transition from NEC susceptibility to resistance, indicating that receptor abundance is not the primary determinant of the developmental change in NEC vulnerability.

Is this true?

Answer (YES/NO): NO